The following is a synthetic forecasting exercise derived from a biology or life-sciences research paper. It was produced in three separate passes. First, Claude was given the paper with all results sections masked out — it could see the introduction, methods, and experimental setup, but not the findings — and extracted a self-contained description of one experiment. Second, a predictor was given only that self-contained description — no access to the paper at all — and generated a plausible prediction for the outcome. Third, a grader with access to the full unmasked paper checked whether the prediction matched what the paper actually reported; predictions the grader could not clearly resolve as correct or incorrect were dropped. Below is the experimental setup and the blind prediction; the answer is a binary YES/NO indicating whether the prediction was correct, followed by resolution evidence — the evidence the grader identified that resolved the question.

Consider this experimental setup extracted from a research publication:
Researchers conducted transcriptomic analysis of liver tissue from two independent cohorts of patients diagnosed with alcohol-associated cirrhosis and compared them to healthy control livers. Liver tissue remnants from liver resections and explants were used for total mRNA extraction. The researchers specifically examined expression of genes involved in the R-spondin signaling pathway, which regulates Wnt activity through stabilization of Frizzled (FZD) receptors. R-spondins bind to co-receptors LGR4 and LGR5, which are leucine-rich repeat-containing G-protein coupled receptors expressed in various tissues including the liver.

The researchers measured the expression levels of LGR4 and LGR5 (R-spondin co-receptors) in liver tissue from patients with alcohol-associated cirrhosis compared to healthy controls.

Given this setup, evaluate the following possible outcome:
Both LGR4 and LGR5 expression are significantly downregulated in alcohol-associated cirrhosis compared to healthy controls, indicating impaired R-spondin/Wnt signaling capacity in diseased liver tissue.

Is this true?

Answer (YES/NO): YES